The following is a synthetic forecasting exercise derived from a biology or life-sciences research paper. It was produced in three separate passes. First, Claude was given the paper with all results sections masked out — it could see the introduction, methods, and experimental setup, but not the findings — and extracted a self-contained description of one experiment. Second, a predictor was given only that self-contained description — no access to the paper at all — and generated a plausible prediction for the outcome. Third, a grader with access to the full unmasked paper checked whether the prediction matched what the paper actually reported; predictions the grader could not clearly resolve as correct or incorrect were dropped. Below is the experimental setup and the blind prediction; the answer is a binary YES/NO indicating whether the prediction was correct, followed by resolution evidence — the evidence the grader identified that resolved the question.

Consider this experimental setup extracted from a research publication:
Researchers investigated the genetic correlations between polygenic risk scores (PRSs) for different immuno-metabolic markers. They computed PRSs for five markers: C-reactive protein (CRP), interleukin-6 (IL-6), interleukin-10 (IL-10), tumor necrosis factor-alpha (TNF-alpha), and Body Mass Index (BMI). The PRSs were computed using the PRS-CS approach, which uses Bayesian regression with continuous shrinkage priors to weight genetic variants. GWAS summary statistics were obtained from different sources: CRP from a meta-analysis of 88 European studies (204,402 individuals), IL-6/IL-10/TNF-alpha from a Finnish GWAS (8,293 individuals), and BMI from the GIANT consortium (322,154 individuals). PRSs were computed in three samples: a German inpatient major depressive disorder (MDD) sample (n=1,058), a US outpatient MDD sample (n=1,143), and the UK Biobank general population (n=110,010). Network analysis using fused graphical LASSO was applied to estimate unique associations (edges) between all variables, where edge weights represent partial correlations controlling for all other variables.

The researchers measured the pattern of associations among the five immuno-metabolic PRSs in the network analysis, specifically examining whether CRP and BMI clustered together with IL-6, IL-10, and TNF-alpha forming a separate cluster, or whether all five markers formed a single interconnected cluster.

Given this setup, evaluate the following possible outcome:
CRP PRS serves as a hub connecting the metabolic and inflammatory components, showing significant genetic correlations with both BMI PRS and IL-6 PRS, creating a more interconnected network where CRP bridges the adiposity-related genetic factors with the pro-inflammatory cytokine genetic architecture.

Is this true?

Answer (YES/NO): NO